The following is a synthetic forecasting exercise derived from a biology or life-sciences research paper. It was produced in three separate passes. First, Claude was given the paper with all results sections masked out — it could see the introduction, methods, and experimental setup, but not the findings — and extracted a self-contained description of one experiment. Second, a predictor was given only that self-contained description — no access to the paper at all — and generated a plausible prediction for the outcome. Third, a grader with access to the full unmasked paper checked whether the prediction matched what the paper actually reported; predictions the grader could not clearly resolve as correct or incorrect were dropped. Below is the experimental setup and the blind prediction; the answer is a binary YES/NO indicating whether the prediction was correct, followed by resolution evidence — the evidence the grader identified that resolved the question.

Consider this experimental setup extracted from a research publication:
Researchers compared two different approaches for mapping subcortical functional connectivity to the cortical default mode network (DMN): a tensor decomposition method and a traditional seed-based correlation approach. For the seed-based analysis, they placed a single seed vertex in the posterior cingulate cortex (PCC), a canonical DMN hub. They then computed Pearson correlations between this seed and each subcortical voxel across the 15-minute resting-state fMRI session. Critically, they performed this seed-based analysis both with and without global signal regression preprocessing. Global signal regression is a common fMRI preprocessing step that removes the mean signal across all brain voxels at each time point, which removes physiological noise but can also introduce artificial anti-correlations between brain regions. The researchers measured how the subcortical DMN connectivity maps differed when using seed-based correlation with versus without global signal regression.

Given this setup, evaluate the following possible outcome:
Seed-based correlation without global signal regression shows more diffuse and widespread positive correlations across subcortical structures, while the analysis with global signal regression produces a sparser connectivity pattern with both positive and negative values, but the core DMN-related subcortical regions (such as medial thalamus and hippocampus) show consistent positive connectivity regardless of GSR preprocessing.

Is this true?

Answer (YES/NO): NO